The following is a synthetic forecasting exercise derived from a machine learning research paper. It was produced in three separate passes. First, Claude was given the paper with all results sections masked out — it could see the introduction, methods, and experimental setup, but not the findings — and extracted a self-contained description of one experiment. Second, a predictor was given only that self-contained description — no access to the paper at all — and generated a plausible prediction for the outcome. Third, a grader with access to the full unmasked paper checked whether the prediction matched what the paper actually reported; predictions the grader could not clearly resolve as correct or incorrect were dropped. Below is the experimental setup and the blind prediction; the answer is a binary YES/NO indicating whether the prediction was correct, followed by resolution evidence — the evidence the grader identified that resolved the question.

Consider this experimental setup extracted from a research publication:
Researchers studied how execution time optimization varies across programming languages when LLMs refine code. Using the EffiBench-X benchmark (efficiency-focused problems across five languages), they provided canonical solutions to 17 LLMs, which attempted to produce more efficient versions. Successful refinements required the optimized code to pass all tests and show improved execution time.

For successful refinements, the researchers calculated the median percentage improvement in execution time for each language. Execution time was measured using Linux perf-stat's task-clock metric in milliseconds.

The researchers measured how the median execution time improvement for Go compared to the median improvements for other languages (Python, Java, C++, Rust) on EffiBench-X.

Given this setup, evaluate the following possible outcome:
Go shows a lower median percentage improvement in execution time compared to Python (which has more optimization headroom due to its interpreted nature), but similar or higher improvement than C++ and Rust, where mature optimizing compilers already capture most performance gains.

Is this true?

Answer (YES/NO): NO